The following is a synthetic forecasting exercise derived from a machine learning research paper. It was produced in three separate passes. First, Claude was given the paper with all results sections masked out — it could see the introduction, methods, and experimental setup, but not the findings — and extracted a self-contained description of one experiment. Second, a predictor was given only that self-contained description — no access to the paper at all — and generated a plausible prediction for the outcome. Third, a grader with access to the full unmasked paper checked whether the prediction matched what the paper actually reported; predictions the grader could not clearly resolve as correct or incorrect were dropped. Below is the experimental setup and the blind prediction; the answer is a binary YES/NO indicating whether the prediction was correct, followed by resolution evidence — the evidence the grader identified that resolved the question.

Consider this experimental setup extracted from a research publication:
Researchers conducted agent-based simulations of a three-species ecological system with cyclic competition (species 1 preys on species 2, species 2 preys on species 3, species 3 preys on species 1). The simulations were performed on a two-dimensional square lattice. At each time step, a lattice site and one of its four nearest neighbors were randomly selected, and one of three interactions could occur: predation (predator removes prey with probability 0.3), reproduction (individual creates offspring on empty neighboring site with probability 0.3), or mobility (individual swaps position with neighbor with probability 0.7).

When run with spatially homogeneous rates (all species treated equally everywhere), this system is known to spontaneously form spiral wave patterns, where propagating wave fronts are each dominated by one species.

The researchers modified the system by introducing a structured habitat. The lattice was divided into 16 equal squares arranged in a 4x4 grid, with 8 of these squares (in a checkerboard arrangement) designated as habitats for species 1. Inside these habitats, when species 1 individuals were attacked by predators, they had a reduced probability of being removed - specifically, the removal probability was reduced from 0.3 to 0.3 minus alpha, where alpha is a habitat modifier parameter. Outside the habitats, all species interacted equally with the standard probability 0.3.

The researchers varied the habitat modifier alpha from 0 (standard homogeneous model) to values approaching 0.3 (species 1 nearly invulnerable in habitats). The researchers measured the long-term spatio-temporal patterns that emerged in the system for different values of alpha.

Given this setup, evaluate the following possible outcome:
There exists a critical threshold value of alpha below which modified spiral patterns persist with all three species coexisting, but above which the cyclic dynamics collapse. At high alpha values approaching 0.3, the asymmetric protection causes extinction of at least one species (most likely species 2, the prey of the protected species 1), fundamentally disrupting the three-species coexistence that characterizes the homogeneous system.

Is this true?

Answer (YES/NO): NO